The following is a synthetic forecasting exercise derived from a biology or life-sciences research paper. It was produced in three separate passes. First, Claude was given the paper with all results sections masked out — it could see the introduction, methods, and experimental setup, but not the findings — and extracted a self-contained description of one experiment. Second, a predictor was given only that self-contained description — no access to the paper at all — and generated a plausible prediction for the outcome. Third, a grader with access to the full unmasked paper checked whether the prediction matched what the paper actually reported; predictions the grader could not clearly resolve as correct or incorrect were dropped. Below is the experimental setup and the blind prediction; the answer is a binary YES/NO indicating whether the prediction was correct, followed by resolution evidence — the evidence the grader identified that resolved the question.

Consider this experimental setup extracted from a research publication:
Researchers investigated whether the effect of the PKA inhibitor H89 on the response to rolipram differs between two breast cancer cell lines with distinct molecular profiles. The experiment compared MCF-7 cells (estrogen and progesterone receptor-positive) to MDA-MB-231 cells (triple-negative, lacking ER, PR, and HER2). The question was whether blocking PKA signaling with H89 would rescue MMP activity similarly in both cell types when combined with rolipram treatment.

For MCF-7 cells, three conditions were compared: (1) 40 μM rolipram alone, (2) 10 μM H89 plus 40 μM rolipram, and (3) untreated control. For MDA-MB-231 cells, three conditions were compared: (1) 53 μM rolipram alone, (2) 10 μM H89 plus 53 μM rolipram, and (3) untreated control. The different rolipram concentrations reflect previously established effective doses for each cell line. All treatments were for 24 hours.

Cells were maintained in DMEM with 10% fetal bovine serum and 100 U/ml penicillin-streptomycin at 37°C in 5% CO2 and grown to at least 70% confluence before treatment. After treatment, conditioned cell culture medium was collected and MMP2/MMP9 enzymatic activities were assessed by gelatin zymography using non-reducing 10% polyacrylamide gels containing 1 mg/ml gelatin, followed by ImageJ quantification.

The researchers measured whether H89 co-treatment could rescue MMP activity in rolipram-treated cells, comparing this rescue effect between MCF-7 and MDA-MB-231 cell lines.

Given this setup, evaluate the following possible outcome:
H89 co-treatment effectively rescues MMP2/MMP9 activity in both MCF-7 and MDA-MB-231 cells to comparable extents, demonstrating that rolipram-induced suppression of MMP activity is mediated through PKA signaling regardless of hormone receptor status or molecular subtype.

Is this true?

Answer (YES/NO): NO